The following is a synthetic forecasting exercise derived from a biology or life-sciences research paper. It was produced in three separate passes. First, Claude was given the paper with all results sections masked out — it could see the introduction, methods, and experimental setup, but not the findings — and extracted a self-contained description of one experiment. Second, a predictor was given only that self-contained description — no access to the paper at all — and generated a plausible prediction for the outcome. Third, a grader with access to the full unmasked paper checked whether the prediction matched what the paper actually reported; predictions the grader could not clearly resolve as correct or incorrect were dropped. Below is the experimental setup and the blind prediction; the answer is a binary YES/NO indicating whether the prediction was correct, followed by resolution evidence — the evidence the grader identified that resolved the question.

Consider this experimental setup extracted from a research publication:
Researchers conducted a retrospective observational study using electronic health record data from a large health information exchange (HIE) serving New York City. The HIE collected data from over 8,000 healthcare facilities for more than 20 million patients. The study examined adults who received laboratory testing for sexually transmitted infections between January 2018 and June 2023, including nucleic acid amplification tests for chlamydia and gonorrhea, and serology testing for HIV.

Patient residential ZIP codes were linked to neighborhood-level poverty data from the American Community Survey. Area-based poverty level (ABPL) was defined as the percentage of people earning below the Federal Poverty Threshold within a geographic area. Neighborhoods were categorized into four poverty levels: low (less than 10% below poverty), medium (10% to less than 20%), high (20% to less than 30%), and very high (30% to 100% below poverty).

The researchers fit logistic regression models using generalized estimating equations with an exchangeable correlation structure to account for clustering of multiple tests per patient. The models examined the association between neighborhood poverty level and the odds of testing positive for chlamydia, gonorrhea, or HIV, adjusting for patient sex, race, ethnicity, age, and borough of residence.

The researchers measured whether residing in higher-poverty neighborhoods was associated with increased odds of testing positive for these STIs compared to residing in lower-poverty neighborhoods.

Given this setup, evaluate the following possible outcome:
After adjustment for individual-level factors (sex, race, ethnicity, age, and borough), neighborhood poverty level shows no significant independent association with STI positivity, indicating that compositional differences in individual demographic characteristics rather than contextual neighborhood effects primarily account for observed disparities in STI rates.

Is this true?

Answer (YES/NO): NO